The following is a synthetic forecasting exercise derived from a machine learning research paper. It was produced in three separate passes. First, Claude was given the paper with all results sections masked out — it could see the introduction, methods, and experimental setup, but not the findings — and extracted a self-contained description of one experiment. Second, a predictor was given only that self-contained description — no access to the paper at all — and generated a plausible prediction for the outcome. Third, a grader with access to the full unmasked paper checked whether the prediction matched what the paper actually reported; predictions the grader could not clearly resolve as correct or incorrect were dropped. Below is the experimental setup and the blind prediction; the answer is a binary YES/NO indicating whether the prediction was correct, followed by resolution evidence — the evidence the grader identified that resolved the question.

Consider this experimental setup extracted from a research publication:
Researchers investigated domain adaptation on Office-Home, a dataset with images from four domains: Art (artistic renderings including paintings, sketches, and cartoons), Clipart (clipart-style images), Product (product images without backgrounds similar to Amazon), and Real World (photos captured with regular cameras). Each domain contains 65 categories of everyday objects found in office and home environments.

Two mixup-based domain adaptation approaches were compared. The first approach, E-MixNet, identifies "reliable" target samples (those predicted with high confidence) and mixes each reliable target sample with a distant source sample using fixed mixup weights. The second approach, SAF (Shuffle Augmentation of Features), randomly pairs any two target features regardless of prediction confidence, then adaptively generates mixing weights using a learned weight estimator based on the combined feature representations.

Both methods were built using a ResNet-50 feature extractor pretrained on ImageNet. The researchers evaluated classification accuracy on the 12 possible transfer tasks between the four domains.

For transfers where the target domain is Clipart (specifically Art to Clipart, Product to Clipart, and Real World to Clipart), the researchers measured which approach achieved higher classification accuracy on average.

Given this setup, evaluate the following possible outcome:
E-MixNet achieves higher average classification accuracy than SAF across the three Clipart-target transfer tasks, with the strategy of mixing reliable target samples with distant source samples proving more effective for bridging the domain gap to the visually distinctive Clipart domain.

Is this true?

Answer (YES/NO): YES